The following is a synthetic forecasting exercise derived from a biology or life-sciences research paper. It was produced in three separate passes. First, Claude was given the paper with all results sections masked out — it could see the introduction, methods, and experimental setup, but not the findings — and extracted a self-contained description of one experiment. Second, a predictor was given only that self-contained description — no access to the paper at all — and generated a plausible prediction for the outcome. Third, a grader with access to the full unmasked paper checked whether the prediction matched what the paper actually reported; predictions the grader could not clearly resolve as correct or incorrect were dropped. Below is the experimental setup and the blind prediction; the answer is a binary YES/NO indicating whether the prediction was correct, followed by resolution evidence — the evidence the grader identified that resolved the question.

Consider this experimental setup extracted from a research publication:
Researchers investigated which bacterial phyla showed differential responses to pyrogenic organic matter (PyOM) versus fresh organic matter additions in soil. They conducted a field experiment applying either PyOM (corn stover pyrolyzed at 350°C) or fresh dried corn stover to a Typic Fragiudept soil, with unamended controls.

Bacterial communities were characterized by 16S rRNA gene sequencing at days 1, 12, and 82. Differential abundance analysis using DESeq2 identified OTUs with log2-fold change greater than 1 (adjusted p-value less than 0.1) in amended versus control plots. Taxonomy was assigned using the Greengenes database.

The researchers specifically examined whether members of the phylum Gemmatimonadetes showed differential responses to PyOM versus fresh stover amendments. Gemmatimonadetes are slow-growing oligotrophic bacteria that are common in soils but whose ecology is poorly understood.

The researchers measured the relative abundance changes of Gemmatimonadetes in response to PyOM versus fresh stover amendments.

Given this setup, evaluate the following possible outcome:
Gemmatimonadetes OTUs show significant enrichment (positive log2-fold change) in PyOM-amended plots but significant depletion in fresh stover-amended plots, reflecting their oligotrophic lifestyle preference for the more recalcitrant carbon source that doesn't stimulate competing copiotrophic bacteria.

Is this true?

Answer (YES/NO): NO